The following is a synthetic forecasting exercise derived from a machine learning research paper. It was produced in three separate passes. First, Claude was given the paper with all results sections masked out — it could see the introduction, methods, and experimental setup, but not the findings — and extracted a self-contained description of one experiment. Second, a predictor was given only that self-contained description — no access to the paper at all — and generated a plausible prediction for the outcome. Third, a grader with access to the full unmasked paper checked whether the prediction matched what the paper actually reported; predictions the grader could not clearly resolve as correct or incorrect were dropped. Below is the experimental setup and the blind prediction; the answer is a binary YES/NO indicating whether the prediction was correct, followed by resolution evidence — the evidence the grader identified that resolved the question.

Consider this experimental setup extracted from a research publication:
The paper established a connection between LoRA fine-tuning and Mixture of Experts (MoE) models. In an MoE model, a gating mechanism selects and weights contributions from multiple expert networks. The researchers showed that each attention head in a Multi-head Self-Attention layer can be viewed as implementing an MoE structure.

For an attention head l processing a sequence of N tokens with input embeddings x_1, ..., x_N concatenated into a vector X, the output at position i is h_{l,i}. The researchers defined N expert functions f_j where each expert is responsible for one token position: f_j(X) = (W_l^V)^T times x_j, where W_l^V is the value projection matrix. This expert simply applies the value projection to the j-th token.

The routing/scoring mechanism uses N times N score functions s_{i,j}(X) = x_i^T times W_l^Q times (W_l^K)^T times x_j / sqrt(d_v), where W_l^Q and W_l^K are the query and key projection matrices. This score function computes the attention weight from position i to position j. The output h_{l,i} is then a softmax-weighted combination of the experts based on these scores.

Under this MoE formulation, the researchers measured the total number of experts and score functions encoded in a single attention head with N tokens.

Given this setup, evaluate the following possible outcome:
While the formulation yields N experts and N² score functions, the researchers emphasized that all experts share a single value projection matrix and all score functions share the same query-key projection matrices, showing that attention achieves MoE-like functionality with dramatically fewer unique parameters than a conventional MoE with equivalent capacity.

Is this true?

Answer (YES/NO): NO